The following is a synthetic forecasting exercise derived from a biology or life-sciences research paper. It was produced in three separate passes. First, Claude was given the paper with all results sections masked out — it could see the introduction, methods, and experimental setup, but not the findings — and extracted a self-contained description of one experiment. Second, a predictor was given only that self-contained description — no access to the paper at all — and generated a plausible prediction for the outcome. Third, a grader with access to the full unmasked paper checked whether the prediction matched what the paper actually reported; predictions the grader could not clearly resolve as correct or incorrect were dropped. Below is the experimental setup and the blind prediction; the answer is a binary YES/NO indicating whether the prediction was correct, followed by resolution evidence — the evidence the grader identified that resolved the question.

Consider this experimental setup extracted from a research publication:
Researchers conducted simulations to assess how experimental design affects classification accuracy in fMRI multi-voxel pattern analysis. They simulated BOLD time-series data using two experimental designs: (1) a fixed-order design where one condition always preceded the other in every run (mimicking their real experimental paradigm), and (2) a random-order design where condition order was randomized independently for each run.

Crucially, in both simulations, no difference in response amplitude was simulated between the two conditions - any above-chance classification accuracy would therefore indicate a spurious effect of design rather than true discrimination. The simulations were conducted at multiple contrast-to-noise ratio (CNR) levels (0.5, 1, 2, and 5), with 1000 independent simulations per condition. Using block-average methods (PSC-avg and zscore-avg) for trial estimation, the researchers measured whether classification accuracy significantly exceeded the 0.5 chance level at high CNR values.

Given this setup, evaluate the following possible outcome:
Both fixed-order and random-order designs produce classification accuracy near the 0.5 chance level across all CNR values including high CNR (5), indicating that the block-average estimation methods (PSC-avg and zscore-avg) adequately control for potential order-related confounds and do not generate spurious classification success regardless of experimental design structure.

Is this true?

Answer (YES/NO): NO